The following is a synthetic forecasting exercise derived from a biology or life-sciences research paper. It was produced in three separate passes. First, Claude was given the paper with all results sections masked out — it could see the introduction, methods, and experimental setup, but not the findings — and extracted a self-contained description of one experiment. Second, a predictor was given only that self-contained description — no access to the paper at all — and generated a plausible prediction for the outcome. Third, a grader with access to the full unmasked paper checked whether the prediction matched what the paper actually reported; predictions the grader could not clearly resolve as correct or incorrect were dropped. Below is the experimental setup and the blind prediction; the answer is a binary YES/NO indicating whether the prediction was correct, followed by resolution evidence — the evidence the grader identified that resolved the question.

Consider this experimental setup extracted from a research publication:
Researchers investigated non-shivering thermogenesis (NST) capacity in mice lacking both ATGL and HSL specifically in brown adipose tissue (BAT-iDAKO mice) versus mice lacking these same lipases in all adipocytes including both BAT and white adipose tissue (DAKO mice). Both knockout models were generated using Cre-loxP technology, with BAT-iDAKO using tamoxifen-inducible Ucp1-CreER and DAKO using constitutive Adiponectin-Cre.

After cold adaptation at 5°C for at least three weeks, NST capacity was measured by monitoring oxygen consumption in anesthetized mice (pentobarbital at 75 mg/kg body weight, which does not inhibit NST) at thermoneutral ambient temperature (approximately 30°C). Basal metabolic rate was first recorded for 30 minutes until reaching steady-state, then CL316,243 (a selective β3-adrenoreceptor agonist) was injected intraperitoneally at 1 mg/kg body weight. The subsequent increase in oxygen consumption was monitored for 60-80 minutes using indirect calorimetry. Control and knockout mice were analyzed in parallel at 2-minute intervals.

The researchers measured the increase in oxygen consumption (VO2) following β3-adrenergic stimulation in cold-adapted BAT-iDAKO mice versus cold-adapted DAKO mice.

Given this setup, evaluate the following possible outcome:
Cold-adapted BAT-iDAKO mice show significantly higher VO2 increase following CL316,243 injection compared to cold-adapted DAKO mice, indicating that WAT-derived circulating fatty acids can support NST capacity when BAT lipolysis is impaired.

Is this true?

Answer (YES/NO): NO